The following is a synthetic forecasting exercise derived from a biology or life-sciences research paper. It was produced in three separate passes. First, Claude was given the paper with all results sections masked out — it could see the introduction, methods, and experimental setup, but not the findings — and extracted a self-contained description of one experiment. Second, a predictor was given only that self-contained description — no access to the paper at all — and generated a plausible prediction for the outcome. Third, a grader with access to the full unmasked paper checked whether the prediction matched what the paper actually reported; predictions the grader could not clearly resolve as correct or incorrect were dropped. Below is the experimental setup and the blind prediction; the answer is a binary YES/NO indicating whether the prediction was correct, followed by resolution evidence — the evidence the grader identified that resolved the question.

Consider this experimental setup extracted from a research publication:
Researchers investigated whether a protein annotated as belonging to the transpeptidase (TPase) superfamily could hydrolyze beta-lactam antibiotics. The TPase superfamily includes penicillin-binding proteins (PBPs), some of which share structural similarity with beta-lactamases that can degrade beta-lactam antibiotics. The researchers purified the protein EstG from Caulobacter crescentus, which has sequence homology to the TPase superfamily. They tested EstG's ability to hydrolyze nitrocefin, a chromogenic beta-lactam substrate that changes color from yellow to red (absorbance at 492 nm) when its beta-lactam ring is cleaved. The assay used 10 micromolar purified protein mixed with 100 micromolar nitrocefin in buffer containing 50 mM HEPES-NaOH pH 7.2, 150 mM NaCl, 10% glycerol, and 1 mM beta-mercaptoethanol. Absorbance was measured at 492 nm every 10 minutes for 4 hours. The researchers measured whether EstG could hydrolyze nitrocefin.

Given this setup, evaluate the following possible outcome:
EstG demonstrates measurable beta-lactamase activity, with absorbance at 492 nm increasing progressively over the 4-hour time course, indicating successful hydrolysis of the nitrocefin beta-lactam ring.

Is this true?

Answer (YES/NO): NO